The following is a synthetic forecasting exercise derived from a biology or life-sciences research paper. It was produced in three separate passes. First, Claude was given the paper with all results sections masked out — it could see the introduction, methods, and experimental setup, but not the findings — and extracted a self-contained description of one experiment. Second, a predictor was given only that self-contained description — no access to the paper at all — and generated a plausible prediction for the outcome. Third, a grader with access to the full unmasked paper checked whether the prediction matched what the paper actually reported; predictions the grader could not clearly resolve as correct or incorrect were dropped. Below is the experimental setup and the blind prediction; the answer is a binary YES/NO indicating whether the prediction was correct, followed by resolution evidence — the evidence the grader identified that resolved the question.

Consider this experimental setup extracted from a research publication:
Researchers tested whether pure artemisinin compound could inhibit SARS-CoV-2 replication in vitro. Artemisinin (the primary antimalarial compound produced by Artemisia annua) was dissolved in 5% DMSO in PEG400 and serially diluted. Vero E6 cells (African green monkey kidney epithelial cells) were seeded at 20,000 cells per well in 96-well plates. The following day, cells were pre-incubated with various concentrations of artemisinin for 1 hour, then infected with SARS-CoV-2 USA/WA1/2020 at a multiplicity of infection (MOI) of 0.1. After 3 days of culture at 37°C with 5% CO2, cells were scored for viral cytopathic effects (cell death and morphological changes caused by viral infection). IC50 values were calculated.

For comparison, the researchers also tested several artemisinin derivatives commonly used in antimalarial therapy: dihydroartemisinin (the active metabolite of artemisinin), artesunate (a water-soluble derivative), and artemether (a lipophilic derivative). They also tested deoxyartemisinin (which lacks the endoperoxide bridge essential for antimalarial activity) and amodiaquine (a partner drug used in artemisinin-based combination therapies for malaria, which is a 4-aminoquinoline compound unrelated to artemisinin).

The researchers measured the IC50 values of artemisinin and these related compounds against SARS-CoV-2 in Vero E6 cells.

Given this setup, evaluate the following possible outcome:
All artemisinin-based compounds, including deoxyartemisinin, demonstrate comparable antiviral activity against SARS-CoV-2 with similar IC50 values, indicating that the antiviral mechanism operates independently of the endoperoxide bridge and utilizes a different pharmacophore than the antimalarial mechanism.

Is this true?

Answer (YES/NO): NO